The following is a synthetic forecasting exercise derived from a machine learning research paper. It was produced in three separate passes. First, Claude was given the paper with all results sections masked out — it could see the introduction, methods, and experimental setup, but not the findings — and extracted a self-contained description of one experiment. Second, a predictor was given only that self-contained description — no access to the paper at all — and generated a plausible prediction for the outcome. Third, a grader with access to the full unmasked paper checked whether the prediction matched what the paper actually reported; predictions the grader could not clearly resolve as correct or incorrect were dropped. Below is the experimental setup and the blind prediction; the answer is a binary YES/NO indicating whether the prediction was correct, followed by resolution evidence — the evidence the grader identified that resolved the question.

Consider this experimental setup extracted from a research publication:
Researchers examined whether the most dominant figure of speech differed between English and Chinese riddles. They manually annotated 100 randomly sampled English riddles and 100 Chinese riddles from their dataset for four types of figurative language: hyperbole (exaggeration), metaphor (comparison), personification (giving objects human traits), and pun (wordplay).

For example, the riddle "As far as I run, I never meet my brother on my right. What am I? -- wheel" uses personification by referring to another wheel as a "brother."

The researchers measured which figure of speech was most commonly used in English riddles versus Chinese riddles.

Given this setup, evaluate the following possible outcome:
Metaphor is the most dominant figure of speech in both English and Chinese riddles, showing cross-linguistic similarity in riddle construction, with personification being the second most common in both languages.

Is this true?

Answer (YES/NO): NO